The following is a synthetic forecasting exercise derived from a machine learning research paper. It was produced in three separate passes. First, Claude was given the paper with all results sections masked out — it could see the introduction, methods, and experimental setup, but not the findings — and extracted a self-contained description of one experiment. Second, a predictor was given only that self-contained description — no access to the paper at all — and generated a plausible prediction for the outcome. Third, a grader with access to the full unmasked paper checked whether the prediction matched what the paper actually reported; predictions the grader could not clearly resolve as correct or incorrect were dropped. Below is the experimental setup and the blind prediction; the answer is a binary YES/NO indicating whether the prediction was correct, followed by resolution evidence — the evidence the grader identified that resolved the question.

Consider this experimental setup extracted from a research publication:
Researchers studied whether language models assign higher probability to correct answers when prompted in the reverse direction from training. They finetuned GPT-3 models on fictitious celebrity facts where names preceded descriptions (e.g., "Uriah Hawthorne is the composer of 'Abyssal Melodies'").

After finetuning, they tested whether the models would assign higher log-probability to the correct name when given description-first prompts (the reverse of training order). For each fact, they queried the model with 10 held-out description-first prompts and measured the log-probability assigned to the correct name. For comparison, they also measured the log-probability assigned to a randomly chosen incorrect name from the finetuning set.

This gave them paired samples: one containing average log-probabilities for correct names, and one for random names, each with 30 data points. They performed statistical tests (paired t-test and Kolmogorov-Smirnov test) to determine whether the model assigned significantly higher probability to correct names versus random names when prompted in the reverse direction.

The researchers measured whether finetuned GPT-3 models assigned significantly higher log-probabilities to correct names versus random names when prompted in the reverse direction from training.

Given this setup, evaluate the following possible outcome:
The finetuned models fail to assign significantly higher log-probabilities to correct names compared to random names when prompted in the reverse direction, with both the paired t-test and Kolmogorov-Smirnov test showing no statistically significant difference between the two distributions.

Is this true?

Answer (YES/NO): YES